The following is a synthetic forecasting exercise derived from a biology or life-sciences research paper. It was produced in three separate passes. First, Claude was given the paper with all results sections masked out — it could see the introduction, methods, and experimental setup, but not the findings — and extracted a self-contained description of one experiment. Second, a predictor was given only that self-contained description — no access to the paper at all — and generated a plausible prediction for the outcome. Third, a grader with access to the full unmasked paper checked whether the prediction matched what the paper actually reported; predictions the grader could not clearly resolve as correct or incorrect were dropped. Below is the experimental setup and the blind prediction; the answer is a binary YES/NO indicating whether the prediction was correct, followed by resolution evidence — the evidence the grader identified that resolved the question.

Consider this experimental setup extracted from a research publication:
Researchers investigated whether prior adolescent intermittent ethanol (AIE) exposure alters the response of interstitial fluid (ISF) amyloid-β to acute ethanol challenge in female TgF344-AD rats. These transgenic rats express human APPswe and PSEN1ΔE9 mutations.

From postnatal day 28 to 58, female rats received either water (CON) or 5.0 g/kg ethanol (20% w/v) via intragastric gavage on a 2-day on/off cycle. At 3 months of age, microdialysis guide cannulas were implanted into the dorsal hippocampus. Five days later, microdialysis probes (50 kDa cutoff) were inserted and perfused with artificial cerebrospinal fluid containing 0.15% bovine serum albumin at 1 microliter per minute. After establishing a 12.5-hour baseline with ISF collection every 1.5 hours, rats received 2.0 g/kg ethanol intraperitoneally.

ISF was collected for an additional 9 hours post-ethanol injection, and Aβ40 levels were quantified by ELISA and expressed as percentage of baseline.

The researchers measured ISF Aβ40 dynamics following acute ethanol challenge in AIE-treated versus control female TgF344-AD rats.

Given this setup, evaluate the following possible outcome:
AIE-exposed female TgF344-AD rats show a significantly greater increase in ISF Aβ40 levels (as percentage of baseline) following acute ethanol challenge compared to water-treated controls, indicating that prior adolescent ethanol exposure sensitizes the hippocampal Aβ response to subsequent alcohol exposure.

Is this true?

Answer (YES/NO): YES